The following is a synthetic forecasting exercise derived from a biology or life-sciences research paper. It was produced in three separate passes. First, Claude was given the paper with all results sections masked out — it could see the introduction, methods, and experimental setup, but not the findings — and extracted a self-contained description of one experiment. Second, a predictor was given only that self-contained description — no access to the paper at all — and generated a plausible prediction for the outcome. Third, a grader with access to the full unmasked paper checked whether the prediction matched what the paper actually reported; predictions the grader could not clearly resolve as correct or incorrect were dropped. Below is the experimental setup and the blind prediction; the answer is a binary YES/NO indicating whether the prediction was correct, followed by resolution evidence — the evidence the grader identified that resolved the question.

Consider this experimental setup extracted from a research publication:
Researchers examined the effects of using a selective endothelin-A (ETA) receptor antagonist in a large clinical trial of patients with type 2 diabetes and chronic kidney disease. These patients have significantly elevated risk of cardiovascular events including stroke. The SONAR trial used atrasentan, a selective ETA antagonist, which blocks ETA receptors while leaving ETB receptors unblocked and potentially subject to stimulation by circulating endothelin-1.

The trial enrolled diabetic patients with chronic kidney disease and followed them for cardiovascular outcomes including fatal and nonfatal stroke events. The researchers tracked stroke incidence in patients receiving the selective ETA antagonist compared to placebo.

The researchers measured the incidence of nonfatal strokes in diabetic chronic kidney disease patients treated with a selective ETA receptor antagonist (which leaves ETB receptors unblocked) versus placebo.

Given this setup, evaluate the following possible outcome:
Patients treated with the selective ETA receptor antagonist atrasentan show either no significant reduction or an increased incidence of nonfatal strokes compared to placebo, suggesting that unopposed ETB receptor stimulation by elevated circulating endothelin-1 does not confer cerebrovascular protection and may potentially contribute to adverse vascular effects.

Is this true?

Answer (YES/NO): NO